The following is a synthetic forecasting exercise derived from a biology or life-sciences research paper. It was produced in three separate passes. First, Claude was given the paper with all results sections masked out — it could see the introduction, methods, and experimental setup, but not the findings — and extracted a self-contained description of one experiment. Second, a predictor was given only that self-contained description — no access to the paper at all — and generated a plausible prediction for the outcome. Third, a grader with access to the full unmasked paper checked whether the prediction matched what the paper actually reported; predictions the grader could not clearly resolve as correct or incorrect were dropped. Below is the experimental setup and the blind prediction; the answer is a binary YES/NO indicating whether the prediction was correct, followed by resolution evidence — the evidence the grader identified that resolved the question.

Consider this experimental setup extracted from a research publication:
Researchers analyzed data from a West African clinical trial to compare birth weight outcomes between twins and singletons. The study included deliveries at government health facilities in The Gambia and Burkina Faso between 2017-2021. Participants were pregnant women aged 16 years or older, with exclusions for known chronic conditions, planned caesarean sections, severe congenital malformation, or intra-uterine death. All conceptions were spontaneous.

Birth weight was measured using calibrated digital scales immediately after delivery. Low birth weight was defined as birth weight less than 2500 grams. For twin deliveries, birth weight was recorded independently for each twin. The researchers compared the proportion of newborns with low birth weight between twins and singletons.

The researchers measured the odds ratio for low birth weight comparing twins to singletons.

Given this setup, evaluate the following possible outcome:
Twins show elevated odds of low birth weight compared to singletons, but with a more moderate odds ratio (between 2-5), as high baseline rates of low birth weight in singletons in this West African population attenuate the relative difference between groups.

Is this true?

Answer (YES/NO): NO